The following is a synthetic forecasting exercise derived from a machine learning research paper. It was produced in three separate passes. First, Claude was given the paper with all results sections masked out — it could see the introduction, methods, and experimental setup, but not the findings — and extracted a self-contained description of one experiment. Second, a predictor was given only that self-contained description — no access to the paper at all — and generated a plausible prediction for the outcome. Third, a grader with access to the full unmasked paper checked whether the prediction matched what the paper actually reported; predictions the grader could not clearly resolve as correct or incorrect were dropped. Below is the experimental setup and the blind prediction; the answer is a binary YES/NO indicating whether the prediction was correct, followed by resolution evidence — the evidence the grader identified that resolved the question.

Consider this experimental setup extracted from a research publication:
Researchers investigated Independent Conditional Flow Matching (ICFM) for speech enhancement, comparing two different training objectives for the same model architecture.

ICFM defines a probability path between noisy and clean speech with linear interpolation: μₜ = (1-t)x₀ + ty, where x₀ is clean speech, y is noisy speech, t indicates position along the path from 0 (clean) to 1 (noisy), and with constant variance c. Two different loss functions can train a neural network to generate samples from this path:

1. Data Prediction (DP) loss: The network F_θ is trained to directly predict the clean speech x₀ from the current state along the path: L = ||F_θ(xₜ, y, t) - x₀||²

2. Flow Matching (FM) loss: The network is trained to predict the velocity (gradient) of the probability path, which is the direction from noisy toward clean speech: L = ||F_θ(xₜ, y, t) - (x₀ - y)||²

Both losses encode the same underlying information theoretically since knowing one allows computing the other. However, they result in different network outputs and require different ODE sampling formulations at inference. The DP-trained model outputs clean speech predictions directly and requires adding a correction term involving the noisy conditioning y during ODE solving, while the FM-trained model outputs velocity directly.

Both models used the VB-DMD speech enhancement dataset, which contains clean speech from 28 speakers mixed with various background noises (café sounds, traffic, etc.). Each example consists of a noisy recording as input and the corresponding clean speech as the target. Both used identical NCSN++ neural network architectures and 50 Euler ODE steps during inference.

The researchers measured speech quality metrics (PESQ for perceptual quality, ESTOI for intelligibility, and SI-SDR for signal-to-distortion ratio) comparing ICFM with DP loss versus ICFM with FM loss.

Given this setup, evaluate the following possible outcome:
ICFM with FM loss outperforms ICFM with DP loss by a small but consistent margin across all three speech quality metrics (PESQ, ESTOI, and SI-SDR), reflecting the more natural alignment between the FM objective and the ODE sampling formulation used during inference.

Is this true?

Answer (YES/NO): NO